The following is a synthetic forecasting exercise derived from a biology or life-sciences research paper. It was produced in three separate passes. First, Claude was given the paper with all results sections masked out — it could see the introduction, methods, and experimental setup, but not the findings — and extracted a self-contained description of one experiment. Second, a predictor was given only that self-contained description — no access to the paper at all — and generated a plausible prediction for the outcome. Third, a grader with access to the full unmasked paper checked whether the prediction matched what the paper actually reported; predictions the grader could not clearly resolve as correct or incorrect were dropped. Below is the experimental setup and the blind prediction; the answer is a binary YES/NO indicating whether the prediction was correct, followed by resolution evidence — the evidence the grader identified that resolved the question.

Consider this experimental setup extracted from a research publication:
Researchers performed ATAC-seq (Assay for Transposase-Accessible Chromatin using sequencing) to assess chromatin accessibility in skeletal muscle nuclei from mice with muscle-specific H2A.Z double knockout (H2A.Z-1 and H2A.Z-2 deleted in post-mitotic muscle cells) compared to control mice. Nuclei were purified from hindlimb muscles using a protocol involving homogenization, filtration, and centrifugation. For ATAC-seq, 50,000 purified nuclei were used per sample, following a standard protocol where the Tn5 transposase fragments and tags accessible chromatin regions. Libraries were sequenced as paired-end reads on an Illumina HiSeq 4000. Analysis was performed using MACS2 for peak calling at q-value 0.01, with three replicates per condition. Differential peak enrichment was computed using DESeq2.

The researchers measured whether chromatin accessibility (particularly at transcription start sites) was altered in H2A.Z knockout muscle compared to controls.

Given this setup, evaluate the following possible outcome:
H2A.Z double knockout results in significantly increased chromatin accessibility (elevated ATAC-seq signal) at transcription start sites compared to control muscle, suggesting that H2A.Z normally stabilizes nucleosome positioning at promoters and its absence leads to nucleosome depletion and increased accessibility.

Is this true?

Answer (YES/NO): NO